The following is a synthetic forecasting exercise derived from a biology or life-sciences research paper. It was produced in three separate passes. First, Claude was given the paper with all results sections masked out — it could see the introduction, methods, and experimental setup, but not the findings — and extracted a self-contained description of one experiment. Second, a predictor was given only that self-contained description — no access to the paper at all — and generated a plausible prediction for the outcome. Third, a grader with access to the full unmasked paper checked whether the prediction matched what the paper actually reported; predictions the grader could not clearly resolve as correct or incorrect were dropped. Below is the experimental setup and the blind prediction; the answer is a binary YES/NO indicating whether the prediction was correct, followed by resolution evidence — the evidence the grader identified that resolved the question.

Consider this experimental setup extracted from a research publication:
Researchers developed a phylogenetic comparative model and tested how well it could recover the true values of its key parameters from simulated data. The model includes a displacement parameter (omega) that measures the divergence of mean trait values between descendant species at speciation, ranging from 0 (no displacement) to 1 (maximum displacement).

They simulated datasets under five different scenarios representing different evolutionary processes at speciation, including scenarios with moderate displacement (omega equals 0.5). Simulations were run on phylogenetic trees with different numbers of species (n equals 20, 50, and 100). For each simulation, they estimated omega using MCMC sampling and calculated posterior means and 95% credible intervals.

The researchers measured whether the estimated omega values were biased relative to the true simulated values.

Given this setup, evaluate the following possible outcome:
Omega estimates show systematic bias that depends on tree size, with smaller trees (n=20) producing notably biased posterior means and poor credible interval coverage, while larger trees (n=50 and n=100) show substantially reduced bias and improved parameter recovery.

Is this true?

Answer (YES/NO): NO